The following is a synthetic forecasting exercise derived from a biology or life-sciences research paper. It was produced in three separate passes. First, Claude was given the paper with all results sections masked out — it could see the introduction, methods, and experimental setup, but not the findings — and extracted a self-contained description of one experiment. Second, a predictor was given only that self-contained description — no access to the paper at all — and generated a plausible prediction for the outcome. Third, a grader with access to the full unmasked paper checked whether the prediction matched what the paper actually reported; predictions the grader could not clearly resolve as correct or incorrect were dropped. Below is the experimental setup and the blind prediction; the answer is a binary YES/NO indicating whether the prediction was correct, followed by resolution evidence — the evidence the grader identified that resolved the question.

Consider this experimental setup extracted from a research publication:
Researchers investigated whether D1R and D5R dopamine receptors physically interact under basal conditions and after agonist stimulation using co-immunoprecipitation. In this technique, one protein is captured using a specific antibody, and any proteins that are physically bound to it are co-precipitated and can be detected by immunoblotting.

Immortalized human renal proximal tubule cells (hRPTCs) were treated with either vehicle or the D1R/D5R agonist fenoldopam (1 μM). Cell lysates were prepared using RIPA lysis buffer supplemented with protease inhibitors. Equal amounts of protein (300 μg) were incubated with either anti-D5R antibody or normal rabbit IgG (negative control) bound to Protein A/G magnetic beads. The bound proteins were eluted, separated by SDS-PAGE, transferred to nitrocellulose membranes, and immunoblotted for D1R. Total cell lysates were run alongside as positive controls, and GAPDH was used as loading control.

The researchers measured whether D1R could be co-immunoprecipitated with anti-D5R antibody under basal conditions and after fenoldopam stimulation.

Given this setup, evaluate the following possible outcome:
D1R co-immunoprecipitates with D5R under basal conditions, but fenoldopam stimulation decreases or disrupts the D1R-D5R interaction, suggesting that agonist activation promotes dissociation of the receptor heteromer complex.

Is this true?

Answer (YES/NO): NO